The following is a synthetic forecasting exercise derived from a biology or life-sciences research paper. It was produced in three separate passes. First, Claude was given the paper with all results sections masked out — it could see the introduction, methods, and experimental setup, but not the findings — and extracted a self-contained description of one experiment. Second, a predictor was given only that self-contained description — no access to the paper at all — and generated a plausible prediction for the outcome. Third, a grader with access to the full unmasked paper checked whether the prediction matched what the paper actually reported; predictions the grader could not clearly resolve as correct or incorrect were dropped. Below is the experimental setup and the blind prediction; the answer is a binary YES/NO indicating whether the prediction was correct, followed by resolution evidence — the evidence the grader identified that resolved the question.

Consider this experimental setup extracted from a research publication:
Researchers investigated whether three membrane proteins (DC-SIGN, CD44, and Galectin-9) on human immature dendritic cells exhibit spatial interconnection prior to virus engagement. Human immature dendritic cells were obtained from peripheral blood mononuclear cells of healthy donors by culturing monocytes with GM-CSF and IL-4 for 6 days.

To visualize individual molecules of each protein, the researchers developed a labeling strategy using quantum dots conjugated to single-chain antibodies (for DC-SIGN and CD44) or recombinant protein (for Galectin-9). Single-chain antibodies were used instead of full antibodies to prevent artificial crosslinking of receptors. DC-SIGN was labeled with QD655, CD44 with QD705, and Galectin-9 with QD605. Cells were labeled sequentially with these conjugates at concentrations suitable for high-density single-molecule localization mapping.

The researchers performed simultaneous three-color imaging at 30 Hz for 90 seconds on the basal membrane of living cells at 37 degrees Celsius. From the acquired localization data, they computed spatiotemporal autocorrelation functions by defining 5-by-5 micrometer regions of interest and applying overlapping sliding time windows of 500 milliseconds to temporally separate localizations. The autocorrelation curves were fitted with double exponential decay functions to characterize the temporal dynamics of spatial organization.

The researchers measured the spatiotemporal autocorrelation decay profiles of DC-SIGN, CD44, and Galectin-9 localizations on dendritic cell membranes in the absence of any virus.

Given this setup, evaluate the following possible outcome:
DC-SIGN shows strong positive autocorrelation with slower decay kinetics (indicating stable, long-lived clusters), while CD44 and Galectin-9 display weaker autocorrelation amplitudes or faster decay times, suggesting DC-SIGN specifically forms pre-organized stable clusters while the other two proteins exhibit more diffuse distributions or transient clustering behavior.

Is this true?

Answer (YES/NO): NO